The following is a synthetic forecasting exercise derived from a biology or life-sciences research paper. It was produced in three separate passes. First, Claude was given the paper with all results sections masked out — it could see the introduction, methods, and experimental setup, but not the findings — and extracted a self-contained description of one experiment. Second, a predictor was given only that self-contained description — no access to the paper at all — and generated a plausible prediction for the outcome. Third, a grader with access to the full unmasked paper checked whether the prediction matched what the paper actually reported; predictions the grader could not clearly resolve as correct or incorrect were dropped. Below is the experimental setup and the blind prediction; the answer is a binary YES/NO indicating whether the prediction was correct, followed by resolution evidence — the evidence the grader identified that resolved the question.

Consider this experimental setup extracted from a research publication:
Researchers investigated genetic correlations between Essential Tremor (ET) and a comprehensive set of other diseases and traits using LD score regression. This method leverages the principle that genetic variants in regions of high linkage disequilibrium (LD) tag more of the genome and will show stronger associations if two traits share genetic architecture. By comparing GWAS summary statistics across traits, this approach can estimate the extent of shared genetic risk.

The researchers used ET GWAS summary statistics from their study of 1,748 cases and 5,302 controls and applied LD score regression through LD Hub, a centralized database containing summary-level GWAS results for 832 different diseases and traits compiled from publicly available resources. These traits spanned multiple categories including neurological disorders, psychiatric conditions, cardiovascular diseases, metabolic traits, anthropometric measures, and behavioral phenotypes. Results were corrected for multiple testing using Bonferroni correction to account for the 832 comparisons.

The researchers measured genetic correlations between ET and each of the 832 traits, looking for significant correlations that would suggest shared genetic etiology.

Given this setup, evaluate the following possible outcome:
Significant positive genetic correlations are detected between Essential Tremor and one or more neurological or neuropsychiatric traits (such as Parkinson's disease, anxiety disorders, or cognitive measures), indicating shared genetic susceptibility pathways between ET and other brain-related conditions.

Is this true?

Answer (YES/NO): NO